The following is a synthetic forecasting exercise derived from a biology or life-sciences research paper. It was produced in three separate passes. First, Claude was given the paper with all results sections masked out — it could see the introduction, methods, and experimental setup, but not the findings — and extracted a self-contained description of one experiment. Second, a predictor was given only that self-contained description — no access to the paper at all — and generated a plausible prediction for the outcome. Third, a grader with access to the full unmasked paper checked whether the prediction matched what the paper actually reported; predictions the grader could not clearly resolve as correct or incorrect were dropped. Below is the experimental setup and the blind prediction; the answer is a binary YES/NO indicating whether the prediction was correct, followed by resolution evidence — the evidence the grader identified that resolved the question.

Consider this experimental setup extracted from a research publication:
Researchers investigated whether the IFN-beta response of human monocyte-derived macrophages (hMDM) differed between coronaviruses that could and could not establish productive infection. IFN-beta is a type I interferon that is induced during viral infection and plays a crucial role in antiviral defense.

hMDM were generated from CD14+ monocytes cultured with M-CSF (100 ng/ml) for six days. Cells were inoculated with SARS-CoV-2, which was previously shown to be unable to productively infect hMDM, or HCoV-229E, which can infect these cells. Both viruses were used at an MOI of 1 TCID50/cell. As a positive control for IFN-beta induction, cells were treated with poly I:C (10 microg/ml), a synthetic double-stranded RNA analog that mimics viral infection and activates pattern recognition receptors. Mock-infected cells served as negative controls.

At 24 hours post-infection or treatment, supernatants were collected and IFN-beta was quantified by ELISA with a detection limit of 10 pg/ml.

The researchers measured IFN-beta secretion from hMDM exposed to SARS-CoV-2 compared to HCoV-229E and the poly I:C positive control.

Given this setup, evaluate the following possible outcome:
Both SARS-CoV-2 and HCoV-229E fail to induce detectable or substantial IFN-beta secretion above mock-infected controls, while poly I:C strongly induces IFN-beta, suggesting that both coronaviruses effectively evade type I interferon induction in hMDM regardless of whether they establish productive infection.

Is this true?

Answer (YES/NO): NO